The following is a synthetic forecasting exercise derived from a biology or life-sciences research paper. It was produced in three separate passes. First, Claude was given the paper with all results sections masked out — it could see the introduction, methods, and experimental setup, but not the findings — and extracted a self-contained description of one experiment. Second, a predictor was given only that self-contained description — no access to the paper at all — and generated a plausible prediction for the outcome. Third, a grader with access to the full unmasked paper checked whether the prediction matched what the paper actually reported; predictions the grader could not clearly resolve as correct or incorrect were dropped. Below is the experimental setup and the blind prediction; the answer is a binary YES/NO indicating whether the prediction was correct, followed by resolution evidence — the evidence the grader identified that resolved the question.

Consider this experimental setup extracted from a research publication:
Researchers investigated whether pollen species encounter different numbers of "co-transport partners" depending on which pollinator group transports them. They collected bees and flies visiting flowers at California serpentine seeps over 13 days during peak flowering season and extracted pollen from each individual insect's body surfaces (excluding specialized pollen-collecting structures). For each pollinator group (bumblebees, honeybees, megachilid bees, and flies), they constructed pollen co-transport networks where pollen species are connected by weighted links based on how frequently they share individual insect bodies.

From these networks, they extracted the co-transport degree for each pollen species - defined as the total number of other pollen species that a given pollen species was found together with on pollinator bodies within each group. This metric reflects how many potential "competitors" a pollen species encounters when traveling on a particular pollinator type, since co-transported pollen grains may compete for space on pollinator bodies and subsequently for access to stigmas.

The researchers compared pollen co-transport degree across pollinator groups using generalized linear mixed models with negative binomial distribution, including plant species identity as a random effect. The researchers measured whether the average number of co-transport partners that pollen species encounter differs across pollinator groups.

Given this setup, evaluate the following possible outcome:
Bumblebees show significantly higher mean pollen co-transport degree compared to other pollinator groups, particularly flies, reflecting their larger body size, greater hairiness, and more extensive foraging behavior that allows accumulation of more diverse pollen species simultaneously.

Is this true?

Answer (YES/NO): NO